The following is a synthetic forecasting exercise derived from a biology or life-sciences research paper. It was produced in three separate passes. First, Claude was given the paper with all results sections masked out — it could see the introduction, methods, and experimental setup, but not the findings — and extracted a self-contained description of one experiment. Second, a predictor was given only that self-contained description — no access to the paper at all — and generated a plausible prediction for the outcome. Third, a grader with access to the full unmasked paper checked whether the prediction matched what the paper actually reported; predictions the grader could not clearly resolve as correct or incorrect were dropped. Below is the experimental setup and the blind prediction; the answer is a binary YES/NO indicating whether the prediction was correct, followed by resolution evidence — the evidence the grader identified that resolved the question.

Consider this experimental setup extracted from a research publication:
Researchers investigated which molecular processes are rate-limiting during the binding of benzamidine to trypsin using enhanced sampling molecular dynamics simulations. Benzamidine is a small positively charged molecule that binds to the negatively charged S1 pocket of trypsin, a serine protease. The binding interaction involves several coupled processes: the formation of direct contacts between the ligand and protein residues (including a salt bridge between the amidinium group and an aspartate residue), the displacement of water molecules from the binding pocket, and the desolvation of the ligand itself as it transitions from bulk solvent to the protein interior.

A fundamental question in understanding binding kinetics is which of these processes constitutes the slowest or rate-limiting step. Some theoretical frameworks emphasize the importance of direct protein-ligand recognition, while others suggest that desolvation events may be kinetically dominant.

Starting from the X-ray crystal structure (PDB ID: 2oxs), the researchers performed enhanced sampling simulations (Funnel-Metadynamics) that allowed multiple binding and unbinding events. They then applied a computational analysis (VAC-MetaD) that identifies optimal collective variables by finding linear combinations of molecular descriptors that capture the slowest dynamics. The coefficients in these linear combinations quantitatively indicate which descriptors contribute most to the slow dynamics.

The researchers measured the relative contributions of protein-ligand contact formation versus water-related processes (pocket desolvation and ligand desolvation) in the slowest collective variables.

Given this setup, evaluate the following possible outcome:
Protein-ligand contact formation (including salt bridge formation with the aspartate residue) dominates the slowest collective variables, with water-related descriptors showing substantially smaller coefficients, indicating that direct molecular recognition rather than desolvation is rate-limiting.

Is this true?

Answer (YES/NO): NO